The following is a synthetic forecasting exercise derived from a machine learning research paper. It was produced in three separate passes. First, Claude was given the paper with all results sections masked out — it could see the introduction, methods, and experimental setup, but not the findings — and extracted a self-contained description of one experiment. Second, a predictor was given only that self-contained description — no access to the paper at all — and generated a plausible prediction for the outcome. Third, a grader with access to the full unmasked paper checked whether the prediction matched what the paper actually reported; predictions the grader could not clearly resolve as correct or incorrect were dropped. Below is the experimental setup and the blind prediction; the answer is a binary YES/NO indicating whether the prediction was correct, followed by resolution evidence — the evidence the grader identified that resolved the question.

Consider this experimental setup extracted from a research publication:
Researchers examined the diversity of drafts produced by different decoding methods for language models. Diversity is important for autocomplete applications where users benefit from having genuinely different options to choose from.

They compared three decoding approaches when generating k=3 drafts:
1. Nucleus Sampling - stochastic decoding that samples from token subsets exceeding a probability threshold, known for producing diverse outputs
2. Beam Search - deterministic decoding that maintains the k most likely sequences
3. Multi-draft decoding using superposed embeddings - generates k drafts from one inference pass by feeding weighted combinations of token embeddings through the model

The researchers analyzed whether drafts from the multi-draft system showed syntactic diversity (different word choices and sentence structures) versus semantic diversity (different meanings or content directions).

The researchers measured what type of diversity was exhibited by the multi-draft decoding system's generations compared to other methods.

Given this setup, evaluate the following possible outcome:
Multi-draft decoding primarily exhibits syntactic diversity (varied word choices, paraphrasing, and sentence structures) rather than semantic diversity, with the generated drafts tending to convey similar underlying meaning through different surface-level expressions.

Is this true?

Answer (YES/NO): YES